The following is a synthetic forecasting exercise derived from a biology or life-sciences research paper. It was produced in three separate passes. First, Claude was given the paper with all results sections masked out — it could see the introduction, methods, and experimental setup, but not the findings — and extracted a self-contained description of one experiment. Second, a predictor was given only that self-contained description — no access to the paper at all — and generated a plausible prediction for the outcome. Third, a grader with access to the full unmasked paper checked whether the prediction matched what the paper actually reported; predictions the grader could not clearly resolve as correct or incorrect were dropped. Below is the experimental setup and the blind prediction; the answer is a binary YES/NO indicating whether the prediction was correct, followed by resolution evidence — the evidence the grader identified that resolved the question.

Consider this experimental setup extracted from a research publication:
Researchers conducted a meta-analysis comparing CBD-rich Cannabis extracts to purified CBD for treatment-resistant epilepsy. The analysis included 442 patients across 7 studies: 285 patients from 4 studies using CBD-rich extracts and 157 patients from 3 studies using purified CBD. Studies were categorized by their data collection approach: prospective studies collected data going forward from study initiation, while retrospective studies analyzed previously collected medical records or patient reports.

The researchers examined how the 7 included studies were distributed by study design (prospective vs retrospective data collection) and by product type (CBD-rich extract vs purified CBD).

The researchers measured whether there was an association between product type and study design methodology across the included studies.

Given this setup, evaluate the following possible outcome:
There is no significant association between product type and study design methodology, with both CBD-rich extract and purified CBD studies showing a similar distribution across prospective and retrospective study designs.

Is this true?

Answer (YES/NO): NO